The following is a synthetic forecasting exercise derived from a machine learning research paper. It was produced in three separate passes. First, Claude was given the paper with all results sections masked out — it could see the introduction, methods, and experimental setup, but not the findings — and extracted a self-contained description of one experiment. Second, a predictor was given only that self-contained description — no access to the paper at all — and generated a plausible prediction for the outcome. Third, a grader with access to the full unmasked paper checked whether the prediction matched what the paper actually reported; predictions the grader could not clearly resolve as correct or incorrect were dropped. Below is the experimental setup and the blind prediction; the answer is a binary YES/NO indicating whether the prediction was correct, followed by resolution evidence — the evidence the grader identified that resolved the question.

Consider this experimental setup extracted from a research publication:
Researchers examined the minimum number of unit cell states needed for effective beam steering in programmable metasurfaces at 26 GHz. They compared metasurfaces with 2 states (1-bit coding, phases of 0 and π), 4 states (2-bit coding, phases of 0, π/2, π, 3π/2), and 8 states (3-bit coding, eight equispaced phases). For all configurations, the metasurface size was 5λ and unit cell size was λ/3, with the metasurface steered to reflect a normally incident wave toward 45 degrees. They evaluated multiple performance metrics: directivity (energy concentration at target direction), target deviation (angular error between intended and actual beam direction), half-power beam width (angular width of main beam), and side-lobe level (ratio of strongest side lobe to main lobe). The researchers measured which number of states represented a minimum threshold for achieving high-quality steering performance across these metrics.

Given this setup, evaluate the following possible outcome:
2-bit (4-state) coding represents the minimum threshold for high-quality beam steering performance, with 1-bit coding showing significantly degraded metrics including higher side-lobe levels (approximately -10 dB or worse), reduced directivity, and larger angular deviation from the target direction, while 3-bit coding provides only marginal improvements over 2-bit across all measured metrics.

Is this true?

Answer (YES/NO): NO